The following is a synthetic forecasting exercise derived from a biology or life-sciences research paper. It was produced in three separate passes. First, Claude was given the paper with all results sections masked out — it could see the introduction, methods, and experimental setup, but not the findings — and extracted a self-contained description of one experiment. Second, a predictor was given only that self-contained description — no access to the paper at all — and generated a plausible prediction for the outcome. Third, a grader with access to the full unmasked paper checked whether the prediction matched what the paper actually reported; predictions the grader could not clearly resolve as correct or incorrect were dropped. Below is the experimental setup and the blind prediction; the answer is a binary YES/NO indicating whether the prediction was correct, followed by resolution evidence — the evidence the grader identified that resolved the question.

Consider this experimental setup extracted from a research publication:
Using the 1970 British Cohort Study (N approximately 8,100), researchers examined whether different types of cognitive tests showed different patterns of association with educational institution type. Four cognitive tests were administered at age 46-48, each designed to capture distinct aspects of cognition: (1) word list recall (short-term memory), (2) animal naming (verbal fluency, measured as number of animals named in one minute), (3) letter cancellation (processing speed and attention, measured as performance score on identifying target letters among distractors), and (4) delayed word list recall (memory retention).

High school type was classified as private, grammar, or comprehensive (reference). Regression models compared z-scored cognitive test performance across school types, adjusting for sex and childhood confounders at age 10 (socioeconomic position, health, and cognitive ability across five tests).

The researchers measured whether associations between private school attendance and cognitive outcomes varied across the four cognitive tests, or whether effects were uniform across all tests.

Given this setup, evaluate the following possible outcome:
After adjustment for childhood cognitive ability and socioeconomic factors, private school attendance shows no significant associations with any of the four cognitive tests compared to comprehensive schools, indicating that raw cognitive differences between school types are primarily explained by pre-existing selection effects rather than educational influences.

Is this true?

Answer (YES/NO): NO